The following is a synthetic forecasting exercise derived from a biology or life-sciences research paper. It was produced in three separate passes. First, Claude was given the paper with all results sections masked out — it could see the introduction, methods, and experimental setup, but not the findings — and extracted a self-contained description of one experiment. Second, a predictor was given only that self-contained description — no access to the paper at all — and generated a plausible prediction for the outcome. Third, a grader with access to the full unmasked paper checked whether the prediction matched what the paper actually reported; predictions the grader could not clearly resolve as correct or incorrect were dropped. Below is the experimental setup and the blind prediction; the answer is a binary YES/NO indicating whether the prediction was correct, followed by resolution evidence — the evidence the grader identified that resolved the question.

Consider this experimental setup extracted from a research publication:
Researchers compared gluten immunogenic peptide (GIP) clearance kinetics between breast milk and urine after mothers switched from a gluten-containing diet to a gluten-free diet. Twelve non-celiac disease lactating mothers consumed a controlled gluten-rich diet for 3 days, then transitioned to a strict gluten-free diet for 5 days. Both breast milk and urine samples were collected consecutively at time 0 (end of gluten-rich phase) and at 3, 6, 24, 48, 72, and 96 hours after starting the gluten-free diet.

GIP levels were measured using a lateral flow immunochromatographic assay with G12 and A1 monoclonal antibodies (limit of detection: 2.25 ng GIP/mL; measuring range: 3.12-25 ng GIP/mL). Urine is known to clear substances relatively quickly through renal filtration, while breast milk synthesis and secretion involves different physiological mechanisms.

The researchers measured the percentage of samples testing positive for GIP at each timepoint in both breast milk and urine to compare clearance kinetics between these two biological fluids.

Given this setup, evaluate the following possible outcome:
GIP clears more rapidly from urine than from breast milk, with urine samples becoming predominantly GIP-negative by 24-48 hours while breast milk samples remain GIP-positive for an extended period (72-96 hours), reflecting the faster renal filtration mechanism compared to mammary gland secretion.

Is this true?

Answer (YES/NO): YES